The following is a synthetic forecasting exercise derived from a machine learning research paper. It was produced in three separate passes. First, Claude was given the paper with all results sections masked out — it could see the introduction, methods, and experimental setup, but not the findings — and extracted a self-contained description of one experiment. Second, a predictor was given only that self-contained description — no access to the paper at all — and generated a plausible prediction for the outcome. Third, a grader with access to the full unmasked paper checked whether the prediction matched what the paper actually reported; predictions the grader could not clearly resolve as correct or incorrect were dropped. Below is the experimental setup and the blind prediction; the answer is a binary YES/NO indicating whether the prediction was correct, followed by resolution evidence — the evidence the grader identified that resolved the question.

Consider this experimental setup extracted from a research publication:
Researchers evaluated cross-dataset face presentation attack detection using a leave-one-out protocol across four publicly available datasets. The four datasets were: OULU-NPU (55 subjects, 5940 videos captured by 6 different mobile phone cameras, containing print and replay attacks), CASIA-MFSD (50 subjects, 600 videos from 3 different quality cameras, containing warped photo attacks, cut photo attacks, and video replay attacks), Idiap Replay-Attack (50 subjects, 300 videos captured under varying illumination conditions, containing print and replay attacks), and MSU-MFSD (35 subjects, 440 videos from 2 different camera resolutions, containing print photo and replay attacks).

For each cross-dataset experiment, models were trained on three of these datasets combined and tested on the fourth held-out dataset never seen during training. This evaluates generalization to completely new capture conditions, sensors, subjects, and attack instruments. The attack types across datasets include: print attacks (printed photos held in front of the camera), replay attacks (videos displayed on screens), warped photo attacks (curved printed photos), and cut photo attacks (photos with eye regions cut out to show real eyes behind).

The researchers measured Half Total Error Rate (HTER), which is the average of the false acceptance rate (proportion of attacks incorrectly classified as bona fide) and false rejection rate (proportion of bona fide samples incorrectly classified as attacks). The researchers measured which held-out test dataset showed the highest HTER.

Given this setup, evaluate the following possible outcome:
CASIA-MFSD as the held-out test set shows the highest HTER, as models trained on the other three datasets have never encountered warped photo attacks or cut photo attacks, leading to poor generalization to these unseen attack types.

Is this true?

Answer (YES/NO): NO